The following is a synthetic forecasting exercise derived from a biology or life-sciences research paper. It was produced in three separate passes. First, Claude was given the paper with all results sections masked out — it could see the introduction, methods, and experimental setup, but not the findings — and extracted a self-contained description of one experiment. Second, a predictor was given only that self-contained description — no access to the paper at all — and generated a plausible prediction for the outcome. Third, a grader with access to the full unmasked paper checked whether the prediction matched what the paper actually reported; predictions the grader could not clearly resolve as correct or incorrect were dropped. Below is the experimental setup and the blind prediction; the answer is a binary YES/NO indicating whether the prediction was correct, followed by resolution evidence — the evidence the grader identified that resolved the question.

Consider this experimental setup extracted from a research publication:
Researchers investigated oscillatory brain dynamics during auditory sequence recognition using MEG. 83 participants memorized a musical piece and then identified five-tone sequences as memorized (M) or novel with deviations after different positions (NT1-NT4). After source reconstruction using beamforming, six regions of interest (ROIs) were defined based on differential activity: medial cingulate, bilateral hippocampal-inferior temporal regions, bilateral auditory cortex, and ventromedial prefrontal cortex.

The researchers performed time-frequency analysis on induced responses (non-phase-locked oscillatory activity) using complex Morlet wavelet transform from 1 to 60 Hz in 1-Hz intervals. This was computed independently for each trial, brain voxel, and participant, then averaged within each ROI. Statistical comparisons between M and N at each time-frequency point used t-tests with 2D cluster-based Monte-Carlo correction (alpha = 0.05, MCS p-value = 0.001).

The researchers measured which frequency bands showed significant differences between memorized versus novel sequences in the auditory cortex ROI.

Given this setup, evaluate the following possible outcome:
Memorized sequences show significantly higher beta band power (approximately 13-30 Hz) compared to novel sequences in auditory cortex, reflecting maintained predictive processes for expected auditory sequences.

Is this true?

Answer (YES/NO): NO